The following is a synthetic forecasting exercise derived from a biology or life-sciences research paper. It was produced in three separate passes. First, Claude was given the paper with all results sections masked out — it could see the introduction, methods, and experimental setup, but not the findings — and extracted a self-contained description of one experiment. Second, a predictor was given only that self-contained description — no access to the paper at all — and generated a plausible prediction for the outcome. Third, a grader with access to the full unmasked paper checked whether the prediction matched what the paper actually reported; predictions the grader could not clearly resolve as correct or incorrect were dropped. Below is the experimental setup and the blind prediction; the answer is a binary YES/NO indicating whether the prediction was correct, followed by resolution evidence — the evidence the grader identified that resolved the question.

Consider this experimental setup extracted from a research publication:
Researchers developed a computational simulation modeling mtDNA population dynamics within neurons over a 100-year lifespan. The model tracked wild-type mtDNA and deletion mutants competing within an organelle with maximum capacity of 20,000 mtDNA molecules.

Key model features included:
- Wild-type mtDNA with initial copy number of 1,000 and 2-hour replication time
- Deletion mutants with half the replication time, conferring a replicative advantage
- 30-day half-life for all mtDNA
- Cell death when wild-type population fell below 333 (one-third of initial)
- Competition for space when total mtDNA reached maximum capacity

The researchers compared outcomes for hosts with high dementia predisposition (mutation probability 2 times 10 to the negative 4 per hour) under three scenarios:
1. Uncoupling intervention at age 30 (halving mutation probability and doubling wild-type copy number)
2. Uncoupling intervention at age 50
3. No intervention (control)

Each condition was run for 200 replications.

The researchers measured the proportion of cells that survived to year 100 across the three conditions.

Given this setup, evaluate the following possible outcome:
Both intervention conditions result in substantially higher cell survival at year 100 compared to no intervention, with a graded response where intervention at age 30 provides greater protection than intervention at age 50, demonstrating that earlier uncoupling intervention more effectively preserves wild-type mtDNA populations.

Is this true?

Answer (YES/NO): NO